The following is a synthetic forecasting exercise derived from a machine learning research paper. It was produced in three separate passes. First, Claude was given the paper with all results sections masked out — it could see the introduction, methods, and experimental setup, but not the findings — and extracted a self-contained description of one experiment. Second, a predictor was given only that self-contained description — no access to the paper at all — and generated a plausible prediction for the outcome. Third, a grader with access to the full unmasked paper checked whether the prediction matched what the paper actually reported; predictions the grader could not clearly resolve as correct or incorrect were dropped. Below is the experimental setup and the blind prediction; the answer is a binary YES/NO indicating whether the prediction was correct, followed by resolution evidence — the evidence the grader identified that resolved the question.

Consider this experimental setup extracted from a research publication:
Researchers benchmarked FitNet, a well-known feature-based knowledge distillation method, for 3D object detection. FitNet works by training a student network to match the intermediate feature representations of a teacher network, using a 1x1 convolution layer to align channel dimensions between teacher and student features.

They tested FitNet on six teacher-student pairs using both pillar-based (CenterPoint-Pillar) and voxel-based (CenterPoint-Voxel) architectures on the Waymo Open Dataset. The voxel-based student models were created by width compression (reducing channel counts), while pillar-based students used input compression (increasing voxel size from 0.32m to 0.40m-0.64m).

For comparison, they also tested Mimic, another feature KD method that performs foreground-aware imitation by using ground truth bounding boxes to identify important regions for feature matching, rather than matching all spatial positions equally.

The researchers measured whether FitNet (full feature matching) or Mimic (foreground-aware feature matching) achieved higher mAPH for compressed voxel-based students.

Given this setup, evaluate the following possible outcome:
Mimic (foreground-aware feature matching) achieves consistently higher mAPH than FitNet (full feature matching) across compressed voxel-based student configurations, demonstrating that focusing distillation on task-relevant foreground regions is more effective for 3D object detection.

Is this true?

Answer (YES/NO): YES